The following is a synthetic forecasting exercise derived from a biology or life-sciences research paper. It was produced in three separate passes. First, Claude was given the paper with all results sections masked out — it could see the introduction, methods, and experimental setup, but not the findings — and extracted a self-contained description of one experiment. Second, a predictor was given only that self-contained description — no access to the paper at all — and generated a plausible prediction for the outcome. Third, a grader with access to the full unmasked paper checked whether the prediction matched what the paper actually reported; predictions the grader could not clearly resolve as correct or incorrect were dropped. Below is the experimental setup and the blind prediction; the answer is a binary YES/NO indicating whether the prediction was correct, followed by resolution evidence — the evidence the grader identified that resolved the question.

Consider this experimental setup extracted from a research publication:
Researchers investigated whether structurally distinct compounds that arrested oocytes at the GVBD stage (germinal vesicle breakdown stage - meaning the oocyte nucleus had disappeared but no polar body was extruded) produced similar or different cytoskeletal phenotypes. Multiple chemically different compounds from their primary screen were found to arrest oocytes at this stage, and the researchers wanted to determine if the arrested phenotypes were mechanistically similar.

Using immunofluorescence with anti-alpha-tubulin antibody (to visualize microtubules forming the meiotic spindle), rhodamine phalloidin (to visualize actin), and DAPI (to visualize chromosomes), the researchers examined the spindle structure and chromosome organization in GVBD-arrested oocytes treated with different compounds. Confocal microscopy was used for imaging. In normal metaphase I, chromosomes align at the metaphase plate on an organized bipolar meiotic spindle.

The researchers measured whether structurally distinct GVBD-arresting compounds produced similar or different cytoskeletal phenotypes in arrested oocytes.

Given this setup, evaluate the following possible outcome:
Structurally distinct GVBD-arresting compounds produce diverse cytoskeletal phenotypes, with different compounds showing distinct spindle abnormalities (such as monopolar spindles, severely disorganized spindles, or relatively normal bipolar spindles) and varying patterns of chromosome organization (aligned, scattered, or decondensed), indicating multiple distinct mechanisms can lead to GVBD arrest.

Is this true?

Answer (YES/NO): NO